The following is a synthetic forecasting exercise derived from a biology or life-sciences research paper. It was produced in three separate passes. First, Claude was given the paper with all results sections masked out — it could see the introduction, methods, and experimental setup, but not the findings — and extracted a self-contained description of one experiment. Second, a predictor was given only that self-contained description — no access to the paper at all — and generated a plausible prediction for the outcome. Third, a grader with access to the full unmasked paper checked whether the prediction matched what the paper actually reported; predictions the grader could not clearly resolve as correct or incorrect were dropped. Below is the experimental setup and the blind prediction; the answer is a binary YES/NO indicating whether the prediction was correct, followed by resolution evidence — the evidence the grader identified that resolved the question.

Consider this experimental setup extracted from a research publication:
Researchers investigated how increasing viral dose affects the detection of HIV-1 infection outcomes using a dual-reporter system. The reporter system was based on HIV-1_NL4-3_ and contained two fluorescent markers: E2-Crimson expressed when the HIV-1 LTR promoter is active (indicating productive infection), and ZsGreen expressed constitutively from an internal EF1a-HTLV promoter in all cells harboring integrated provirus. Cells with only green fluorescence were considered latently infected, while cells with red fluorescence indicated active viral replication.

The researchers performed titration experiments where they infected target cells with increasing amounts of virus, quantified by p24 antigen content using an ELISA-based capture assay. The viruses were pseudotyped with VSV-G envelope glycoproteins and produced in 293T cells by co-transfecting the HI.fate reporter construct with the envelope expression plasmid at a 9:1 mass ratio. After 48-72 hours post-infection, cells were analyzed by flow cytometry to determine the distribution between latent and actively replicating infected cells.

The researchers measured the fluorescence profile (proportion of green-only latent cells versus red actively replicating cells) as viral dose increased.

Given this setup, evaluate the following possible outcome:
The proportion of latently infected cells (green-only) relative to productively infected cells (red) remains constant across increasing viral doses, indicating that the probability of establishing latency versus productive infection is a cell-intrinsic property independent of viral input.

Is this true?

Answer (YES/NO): NO